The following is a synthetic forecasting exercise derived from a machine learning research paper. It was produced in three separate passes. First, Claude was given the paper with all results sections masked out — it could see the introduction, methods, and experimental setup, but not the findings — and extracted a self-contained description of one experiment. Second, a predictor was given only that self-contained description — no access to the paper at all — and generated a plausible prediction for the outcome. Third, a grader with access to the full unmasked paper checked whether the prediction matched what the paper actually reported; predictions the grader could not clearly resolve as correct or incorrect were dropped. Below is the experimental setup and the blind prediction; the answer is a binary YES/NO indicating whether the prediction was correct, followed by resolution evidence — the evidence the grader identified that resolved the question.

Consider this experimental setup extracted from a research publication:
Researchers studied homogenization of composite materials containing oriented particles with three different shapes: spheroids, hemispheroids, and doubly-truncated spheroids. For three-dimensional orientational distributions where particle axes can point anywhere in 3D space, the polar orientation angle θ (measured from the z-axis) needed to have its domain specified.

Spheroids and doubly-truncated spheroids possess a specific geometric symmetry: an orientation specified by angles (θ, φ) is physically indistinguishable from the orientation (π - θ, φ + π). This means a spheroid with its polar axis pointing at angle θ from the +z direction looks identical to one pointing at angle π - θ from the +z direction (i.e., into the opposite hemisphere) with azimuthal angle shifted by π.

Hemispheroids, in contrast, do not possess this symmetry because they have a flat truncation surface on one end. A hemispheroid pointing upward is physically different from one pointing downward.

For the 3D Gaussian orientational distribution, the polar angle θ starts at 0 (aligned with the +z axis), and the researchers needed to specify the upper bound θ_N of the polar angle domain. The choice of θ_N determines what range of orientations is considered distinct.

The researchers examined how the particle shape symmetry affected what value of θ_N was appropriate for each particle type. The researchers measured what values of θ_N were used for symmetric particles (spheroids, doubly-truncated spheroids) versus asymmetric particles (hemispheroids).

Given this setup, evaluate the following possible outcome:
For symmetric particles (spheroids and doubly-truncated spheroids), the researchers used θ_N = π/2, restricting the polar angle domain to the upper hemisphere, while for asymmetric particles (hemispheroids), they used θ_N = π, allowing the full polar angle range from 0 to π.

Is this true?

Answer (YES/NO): YES